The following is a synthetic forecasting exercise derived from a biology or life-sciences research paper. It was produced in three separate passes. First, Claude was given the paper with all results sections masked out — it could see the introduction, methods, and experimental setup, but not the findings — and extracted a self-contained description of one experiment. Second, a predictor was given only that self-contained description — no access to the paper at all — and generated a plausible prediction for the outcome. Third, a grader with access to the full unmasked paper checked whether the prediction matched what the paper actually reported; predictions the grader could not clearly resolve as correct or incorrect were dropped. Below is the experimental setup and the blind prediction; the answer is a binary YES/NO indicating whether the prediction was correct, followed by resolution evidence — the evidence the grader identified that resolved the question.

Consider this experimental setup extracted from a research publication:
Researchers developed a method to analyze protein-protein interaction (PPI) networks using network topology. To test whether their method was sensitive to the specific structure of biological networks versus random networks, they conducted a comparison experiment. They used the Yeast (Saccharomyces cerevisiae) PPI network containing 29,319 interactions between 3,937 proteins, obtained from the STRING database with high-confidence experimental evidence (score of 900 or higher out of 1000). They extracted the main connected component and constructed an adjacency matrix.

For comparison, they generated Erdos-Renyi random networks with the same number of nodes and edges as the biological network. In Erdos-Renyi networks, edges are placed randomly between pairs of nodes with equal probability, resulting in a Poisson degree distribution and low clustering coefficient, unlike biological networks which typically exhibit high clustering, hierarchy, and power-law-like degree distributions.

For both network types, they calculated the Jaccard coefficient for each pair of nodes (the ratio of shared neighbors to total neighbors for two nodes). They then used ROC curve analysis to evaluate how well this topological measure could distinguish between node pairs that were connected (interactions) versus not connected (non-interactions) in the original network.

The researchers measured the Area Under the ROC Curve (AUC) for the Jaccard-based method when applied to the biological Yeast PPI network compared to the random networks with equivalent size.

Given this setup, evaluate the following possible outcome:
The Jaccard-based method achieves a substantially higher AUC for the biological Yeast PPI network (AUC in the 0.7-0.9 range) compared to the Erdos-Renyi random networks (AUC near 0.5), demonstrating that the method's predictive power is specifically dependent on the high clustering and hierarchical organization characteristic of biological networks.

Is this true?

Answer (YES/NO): NO